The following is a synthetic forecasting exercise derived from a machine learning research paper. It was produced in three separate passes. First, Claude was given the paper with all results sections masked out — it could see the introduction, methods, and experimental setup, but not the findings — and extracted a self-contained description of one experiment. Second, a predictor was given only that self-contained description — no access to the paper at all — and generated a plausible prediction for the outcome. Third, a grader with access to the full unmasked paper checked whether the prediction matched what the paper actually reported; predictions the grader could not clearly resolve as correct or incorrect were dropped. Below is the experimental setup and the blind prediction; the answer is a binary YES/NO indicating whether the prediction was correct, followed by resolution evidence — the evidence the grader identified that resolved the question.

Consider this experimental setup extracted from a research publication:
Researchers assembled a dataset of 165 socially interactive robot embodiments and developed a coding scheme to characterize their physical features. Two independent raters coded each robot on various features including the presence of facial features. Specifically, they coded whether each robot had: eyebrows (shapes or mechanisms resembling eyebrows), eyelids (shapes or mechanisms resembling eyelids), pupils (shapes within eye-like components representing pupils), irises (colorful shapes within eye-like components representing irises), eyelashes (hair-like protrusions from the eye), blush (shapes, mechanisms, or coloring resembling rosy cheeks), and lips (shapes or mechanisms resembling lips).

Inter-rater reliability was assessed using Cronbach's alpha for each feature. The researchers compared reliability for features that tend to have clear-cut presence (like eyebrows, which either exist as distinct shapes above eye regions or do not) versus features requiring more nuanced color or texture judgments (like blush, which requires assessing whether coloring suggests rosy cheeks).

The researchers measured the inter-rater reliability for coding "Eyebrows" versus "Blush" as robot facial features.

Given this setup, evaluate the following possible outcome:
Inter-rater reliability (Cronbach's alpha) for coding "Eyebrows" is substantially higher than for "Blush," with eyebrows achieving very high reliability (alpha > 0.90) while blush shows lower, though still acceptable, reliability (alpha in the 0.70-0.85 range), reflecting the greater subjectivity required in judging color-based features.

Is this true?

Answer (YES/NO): YES